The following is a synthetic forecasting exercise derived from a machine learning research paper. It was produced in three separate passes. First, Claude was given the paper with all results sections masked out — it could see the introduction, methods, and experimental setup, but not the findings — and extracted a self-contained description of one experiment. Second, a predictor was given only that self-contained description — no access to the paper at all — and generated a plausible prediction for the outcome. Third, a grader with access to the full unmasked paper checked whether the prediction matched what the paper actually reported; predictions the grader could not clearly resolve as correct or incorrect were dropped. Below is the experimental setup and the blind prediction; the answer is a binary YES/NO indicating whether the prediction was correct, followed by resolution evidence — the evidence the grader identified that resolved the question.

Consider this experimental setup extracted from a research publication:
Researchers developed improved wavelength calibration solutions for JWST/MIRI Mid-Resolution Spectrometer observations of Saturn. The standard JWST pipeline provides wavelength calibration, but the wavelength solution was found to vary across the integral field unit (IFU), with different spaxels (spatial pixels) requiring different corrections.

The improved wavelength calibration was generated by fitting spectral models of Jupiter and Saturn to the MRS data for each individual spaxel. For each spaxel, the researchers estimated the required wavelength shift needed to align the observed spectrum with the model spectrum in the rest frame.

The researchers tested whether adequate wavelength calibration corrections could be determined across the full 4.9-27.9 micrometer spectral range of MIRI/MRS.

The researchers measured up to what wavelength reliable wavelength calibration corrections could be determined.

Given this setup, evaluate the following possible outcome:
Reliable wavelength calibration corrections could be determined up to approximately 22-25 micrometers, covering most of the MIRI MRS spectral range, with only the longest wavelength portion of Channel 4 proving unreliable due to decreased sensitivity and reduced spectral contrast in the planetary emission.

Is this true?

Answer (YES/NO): NO